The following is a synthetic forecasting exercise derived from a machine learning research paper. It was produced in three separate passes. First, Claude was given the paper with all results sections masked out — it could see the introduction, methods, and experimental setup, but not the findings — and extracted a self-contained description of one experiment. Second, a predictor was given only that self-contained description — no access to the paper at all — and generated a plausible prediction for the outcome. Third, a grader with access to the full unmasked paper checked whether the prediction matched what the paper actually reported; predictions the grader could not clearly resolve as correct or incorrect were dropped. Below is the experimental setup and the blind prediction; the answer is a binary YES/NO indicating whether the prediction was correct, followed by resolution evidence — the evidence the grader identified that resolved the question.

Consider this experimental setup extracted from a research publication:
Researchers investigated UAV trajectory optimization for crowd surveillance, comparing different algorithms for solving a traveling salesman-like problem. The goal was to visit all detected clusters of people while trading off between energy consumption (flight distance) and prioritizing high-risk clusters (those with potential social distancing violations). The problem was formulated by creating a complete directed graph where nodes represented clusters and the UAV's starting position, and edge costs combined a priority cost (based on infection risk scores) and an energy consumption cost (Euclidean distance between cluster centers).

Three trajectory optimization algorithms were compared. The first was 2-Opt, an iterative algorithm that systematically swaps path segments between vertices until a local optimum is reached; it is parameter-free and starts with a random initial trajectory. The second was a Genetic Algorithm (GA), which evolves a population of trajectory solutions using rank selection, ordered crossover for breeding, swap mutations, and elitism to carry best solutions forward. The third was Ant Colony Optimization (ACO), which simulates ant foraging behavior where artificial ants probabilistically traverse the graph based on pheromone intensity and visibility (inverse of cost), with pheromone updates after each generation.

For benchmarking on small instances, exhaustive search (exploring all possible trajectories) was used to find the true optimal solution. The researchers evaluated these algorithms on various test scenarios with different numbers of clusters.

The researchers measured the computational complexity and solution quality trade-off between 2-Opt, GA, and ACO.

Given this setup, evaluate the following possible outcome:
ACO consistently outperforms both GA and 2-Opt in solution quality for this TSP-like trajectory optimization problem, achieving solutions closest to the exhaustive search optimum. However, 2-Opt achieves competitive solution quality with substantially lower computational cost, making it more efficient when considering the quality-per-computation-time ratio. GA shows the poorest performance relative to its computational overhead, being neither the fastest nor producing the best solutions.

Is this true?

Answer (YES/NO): NO